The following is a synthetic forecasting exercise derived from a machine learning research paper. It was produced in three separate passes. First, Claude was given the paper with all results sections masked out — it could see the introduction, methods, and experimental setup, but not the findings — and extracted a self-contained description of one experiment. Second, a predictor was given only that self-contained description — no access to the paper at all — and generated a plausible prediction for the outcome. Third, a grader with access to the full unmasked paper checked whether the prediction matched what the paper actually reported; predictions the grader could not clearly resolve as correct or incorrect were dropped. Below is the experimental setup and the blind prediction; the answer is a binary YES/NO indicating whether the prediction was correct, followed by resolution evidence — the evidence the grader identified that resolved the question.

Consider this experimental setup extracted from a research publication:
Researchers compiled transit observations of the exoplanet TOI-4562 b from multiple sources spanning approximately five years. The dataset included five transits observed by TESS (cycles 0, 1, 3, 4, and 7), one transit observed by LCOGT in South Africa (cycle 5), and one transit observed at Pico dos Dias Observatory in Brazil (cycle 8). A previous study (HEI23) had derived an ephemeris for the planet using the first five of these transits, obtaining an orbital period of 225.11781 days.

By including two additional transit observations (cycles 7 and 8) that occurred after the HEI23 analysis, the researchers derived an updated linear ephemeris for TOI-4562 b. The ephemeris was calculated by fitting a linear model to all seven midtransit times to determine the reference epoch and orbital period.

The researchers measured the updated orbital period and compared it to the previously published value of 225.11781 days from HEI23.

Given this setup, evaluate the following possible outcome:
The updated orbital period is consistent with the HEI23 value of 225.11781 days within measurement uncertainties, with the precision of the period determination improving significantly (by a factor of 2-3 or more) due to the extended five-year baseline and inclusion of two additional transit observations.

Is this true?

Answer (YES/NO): NO